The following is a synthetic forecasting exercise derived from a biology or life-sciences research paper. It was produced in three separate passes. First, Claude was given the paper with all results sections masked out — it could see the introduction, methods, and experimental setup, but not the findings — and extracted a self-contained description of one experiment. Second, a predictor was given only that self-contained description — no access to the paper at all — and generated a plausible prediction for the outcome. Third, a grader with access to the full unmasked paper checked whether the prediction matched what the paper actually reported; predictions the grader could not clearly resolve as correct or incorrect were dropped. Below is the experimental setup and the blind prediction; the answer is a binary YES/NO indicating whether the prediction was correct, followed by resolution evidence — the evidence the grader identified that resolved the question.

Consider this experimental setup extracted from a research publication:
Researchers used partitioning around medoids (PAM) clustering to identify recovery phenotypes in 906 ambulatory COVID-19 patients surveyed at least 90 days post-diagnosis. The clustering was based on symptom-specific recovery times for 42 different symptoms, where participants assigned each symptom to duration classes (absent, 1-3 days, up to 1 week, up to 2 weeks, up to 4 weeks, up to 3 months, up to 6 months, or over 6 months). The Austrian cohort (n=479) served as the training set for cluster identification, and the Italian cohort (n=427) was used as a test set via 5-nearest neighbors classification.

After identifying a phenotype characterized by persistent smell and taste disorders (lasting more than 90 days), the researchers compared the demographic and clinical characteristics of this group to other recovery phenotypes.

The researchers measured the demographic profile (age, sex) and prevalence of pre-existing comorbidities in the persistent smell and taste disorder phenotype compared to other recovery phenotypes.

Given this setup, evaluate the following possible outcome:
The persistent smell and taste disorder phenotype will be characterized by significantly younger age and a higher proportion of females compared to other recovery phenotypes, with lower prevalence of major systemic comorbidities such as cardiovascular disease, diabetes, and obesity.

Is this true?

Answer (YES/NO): NO